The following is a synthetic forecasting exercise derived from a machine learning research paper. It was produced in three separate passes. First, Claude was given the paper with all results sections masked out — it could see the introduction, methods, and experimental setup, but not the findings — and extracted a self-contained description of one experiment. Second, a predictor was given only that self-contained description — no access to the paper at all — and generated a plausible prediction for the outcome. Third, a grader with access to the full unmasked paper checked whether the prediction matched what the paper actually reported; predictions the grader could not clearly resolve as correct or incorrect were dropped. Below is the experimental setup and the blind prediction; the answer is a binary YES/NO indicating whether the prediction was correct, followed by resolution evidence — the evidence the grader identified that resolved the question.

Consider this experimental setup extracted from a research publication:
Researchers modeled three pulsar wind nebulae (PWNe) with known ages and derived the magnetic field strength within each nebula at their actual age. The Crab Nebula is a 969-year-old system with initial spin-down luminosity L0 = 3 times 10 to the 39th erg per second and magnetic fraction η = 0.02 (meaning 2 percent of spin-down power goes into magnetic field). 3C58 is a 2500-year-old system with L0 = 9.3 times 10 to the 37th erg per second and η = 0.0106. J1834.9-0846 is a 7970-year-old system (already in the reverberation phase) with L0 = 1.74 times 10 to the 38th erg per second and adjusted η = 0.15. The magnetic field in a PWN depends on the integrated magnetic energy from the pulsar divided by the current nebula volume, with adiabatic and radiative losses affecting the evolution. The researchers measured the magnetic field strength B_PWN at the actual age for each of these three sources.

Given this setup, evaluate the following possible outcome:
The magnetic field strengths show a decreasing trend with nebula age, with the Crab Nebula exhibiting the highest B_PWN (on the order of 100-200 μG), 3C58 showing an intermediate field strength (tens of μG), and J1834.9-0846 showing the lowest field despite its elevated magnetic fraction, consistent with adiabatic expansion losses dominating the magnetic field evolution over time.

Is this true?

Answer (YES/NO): NO